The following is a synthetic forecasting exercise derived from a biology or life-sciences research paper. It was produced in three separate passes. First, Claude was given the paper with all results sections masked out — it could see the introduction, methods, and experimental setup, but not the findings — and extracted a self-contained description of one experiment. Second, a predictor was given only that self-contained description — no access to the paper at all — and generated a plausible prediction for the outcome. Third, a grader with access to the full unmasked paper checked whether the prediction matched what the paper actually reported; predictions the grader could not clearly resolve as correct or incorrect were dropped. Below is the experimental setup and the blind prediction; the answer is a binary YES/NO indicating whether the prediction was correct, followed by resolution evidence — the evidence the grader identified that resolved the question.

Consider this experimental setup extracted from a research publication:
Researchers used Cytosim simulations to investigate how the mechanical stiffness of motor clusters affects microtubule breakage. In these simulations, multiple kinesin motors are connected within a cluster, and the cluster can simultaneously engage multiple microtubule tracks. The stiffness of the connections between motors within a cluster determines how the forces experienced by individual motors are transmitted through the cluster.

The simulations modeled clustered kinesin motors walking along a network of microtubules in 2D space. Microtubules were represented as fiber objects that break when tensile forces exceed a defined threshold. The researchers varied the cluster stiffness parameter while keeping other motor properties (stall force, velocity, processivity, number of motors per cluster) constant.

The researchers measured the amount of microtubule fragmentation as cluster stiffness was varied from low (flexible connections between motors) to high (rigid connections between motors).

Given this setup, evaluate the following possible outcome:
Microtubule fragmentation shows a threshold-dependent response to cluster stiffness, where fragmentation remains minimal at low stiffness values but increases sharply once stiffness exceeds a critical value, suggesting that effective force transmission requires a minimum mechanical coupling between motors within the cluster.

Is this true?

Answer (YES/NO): NO